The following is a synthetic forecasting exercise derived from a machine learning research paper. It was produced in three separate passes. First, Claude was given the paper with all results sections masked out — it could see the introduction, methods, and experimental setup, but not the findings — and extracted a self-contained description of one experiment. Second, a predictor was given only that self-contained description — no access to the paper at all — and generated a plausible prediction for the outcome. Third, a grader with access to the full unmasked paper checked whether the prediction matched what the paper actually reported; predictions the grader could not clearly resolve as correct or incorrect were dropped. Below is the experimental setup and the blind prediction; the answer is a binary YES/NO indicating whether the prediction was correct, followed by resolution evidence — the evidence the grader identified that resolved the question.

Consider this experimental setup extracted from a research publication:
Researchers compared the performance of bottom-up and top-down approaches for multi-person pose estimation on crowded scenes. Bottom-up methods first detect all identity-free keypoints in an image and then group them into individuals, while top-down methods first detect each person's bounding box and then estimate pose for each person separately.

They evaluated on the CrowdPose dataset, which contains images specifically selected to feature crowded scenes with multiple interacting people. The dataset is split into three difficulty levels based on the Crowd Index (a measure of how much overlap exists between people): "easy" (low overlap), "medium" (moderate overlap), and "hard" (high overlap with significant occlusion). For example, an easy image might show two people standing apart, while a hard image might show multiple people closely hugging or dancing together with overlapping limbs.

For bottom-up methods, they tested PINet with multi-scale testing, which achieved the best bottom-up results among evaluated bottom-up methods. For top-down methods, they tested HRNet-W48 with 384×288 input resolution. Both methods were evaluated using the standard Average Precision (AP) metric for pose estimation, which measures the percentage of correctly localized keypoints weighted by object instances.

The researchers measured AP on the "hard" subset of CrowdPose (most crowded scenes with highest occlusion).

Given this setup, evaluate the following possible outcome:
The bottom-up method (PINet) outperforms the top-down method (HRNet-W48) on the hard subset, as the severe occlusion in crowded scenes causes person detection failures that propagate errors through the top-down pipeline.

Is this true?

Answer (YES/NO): NO